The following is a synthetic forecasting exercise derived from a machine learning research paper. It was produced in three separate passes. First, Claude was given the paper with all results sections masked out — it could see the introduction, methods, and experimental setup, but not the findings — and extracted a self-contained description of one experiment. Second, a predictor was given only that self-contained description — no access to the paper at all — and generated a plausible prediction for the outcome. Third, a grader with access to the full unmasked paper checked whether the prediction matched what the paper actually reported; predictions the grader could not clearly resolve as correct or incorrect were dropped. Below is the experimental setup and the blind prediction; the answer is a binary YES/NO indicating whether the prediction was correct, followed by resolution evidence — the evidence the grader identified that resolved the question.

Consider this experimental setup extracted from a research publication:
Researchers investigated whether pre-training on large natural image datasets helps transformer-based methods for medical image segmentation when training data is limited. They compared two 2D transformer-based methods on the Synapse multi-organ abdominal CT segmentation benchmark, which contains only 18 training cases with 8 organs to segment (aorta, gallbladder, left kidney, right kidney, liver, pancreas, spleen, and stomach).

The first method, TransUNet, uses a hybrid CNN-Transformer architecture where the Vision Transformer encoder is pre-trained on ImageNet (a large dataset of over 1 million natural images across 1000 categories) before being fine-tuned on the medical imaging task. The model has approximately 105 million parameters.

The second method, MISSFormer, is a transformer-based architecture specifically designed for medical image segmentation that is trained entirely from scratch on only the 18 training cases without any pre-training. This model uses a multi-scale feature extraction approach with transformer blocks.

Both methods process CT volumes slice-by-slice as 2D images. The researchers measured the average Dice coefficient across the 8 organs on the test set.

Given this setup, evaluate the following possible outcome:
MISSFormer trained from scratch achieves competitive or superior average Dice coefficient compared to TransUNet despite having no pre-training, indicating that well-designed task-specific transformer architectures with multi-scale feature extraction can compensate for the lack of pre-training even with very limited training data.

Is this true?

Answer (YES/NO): YES